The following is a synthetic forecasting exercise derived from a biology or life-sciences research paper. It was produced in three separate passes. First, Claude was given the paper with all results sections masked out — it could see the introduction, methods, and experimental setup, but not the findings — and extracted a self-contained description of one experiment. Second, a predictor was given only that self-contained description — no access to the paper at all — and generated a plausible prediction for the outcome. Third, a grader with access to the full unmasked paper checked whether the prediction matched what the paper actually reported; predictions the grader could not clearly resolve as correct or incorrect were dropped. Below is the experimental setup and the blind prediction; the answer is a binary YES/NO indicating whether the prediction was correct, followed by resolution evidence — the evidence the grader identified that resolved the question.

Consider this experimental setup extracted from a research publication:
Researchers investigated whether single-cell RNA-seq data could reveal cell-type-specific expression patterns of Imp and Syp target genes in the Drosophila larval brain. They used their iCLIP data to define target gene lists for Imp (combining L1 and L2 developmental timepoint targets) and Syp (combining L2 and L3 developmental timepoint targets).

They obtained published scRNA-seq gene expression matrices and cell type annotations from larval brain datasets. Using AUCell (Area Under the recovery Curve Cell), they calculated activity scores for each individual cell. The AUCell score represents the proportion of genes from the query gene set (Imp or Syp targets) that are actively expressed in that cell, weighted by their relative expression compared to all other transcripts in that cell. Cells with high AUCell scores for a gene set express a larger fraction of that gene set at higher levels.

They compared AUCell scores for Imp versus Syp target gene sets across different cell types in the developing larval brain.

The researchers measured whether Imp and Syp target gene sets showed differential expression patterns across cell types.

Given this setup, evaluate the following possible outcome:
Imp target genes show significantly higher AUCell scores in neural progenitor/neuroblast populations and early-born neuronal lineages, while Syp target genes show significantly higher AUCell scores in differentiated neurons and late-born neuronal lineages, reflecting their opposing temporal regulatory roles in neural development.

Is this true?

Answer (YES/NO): NO